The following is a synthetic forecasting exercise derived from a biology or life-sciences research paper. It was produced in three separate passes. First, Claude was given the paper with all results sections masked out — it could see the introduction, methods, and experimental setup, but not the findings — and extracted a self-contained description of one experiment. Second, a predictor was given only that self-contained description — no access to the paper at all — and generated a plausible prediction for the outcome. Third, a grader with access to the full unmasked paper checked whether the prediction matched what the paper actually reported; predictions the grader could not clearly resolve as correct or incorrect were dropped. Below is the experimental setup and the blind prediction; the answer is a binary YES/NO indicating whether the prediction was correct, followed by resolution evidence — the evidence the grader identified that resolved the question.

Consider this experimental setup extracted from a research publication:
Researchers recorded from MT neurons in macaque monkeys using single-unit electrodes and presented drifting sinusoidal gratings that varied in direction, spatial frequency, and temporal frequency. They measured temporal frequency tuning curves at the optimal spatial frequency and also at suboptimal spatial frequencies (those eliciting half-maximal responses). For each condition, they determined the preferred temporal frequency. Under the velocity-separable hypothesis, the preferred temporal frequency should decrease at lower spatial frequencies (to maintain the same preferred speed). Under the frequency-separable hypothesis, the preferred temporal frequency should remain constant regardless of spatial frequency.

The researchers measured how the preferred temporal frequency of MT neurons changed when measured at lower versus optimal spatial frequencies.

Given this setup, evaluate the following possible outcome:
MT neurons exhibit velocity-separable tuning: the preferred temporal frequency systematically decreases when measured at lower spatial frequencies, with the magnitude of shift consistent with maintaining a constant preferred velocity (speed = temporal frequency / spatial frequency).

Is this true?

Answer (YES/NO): NO